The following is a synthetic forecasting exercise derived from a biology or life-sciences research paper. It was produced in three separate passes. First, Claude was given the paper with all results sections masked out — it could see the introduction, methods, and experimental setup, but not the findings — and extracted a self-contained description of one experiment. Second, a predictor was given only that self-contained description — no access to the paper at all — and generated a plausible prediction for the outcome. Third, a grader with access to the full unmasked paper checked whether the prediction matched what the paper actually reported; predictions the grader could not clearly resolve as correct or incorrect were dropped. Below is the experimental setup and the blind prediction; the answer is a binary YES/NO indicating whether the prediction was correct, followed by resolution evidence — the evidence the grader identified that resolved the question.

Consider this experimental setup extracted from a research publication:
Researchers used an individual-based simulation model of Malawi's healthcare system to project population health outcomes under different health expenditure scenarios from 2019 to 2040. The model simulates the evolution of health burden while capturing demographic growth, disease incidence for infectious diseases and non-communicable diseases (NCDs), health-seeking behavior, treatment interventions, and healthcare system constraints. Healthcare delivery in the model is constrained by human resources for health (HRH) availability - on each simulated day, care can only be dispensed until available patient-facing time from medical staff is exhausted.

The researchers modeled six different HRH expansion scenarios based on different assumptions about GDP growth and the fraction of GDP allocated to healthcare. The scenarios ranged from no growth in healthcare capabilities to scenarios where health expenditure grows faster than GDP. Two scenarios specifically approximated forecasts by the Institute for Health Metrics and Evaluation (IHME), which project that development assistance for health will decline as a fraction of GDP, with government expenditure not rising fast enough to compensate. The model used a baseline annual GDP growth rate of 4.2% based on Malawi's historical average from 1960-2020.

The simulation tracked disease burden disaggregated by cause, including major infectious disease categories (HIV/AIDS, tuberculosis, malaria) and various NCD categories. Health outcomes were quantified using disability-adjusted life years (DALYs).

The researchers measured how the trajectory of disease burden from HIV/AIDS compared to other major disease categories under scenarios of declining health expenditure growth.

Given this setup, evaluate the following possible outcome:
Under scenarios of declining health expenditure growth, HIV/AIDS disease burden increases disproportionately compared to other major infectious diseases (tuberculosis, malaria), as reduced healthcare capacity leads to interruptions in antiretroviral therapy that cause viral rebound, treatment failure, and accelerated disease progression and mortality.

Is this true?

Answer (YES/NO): NO